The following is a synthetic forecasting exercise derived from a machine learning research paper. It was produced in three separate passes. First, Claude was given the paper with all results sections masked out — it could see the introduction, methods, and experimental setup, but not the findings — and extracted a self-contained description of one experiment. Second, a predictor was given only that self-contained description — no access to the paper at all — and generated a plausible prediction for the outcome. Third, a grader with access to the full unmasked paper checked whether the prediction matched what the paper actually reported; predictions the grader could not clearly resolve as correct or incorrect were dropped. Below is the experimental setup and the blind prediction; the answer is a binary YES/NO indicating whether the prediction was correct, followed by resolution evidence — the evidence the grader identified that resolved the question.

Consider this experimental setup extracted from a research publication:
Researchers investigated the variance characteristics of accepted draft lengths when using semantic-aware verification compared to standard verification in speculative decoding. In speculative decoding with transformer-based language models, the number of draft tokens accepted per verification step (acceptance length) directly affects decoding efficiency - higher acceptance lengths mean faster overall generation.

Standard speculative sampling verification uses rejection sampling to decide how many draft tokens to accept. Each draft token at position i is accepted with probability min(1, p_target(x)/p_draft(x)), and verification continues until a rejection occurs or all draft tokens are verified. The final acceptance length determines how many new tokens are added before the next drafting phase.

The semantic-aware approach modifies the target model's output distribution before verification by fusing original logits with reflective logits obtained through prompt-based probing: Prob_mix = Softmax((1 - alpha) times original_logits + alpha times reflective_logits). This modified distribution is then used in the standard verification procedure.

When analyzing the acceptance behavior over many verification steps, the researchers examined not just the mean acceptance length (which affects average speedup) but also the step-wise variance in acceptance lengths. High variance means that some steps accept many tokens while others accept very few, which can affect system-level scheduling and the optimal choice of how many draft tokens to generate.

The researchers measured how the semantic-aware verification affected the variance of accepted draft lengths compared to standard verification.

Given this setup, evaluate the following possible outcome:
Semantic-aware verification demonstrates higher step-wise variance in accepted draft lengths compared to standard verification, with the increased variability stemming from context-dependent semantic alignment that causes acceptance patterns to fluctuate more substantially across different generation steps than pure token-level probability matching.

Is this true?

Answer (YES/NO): YES